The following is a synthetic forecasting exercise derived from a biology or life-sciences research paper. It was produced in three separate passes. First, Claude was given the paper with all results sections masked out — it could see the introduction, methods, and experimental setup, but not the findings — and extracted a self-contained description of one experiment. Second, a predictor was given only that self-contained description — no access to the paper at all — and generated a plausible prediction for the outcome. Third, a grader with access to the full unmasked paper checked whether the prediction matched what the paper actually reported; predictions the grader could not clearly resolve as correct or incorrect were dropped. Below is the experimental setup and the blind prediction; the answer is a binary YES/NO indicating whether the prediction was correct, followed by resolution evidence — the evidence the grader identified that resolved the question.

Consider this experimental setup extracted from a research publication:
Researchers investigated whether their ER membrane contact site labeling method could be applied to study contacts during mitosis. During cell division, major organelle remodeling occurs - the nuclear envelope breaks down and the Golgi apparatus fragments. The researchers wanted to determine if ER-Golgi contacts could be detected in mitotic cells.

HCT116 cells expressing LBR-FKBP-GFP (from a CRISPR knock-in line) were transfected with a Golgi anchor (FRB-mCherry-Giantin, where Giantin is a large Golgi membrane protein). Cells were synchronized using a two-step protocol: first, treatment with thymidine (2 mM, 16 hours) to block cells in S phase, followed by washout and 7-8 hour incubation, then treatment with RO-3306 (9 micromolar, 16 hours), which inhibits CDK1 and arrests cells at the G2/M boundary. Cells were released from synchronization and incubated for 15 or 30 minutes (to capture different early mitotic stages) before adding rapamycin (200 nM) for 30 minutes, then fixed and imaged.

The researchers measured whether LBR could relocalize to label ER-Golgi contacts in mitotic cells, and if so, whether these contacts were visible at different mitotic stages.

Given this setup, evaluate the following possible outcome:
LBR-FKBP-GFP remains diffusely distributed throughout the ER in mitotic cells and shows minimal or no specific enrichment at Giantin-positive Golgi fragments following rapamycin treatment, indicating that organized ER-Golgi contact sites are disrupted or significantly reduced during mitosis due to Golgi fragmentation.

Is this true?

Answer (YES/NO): NO